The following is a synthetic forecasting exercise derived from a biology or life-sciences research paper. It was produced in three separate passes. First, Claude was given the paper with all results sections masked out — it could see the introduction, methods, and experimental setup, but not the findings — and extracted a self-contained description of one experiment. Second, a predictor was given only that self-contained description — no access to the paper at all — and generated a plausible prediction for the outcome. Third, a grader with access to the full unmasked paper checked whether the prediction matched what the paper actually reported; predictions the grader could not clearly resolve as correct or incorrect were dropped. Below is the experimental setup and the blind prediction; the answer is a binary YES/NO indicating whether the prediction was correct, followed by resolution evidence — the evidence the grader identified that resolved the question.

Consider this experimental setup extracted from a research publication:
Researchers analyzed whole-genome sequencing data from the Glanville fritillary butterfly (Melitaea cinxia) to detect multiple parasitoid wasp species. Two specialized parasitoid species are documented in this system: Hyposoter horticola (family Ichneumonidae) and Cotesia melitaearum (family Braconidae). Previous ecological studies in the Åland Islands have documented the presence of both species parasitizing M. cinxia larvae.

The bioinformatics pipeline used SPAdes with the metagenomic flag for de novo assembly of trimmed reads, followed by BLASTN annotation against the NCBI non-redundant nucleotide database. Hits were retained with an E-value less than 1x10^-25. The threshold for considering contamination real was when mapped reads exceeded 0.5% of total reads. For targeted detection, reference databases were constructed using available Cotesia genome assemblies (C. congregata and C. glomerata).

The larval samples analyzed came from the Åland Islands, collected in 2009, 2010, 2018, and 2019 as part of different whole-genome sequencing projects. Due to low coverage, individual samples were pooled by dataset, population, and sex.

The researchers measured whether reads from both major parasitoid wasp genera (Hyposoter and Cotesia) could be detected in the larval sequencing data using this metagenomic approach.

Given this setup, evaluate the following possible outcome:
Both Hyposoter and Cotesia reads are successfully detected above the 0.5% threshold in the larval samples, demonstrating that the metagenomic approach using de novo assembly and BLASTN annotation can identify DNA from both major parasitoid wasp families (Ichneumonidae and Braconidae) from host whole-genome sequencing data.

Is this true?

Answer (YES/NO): YES